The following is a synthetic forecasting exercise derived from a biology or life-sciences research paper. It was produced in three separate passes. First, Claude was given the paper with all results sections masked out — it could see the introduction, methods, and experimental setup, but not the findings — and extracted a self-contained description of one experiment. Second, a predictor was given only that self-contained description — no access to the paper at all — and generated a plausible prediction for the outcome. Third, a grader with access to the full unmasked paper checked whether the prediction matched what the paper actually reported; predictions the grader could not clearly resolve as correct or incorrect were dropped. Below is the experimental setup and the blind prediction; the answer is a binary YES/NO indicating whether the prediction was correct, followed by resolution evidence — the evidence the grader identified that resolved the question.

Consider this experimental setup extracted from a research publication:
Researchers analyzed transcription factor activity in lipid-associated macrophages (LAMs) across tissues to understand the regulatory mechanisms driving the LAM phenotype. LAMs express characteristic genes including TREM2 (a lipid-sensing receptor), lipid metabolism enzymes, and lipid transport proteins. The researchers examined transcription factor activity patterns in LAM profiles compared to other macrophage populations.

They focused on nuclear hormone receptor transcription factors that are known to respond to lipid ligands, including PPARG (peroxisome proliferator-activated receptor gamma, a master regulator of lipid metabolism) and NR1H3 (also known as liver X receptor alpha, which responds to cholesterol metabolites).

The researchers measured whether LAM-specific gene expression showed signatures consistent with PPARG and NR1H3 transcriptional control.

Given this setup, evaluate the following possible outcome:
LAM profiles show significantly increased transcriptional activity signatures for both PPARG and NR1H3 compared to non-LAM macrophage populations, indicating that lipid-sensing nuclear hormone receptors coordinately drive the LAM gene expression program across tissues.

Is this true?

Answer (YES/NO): YES